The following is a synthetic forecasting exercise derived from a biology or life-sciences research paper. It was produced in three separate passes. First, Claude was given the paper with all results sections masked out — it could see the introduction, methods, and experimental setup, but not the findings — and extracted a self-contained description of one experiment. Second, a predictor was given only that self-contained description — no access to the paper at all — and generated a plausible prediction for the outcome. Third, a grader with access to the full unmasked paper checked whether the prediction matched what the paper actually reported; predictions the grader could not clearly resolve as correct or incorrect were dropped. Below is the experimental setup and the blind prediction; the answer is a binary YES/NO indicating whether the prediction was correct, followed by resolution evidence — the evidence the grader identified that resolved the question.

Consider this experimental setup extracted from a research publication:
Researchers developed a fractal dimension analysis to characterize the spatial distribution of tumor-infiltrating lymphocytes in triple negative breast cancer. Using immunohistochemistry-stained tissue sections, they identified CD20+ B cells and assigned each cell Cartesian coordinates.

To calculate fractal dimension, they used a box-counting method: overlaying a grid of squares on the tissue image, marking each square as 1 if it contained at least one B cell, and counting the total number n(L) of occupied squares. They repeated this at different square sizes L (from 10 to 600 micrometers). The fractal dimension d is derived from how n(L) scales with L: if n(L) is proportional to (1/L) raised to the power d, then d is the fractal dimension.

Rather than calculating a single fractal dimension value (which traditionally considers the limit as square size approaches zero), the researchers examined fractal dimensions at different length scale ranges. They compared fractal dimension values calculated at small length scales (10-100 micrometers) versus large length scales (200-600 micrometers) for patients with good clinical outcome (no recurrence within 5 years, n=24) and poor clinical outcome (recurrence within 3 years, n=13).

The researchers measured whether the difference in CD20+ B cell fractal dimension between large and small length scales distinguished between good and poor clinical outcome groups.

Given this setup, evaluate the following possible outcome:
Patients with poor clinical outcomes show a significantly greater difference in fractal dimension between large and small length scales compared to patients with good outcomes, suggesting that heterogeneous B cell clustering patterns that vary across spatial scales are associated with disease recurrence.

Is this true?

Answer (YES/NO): NO